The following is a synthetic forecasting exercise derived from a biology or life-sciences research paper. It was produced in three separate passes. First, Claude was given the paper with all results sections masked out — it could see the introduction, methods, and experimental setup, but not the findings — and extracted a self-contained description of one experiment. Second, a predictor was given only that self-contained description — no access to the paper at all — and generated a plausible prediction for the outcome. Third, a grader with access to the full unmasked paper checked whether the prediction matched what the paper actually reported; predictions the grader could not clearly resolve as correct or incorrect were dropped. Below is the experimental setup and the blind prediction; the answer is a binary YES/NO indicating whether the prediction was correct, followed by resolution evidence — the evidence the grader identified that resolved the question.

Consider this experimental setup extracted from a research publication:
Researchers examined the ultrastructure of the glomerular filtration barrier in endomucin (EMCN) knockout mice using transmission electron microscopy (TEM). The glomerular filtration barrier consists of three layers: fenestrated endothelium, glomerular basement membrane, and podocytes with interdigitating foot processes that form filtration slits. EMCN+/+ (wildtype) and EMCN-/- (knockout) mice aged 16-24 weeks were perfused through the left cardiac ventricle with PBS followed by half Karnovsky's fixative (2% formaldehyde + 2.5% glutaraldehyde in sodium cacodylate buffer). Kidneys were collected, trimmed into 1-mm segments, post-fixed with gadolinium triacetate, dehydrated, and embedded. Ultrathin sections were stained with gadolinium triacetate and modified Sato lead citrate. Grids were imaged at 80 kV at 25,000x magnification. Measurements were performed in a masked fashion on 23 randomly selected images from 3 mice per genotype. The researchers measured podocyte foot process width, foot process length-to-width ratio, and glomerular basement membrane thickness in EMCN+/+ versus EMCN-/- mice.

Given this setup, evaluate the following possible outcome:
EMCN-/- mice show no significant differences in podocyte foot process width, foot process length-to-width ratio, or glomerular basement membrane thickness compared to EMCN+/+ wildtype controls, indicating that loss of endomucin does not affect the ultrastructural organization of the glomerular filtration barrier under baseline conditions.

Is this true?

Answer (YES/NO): NO